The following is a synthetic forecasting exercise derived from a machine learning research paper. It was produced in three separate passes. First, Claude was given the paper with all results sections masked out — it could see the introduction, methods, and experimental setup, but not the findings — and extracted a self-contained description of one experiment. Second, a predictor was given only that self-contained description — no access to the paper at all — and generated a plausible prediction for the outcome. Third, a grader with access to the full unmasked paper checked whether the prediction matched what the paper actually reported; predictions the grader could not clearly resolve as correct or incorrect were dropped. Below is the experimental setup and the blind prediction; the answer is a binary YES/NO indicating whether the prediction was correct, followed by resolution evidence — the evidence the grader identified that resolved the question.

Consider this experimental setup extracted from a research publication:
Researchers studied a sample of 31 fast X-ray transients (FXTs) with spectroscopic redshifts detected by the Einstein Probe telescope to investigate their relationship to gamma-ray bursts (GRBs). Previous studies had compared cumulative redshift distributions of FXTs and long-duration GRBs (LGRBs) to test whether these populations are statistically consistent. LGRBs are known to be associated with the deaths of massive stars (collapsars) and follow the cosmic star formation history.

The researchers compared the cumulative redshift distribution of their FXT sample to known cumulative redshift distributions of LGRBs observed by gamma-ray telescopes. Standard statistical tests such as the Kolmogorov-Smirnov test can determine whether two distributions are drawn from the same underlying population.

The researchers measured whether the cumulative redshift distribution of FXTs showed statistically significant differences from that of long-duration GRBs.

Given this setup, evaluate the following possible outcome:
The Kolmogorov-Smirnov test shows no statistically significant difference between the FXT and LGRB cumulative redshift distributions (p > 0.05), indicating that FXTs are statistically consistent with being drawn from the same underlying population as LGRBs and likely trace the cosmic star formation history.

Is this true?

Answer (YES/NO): YES